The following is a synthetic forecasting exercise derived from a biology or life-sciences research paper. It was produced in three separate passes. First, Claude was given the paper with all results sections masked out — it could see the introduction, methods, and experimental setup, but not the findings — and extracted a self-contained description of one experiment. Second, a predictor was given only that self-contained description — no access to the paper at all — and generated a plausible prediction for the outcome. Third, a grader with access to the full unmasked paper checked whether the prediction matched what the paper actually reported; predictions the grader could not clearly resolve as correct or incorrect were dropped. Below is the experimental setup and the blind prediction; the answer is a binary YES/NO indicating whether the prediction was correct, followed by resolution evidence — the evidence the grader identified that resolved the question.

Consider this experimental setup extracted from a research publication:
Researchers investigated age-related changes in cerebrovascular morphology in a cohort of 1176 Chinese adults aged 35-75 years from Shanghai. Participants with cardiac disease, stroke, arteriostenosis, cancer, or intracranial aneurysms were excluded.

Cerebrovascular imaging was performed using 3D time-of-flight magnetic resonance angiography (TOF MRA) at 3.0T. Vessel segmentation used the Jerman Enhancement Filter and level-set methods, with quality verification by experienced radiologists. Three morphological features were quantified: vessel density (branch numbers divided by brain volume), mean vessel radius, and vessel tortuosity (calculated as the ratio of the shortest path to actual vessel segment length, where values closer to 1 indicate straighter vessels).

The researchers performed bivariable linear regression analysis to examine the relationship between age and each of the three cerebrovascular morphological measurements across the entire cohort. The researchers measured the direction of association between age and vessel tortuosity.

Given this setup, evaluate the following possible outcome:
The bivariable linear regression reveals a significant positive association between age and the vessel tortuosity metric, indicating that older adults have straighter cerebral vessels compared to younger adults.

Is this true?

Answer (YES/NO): NO